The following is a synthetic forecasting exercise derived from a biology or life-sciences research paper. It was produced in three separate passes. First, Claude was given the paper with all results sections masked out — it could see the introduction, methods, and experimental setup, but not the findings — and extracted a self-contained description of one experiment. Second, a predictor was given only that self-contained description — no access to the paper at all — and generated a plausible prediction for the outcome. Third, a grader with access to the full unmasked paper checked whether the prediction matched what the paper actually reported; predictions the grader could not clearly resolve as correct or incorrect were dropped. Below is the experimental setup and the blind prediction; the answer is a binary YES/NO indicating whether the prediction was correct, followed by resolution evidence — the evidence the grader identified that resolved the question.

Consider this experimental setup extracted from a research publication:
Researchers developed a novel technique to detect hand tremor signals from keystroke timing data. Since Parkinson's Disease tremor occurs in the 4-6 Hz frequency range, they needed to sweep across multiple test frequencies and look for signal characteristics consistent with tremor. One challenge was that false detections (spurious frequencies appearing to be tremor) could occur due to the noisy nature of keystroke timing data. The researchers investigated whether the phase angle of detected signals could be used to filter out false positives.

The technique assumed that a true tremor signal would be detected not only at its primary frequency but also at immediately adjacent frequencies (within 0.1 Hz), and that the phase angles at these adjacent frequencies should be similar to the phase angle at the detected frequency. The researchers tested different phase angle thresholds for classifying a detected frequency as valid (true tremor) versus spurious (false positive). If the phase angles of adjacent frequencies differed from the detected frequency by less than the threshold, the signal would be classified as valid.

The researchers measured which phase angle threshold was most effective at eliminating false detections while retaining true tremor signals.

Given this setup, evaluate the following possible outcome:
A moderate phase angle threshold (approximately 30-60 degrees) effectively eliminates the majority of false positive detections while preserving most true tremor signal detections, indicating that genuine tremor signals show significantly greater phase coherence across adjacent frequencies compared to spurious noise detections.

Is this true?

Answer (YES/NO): YES